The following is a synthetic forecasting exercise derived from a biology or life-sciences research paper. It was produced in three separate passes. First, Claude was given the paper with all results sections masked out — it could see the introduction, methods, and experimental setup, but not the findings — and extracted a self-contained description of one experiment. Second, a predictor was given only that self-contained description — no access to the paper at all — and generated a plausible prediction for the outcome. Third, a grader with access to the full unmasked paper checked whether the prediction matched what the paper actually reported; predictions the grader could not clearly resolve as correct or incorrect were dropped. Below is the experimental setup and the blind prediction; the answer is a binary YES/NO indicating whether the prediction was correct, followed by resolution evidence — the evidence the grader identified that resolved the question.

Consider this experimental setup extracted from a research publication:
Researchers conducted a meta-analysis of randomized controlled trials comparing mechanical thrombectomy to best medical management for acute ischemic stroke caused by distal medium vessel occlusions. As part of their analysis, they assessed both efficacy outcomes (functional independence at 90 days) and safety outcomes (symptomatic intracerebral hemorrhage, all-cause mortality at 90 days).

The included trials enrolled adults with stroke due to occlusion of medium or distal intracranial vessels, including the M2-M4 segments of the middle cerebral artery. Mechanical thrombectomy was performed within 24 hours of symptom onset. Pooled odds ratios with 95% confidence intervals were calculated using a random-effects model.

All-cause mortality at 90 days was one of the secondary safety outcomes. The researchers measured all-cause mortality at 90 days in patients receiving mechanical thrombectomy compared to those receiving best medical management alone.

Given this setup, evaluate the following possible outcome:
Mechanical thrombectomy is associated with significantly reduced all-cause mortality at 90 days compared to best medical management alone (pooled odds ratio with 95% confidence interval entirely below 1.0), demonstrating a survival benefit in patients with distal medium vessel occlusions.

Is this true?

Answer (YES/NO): NO